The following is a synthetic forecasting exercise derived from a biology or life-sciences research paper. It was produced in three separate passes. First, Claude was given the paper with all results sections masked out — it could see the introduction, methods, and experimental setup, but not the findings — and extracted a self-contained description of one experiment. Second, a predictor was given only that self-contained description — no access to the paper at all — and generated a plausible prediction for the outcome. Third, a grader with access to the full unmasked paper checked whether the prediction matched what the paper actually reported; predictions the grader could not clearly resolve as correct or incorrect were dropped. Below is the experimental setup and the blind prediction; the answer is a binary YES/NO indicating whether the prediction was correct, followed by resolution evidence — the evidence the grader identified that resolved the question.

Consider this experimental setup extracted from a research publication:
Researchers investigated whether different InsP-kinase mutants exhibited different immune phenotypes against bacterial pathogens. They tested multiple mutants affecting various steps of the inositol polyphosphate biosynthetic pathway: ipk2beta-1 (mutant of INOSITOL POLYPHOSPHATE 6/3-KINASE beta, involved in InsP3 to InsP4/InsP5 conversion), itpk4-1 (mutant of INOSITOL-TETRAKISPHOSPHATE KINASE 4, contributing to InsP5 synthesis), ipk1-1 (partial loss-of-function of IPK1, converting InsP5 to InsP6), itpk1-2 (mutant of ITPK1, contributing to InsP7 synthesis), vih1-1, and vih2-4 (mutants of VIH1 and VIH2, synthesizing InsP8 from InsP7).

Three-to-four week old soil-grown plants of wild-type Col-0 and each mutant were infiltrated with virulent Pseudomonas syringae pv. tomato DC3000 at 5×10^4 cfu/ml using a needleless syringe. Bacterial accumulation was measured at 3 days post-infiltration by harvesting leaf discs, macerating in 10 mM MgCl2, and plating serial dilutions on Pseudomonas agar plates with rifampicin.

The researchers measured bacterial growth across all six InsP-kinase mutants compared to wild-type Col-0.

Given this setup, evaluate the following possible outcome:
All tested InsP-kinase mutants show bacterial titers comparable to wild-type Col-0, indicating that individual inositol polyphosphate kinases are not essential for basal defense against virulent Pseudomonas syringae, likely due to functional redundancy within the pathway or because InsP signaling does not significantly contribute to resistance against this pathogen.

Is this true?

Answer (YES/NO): NO